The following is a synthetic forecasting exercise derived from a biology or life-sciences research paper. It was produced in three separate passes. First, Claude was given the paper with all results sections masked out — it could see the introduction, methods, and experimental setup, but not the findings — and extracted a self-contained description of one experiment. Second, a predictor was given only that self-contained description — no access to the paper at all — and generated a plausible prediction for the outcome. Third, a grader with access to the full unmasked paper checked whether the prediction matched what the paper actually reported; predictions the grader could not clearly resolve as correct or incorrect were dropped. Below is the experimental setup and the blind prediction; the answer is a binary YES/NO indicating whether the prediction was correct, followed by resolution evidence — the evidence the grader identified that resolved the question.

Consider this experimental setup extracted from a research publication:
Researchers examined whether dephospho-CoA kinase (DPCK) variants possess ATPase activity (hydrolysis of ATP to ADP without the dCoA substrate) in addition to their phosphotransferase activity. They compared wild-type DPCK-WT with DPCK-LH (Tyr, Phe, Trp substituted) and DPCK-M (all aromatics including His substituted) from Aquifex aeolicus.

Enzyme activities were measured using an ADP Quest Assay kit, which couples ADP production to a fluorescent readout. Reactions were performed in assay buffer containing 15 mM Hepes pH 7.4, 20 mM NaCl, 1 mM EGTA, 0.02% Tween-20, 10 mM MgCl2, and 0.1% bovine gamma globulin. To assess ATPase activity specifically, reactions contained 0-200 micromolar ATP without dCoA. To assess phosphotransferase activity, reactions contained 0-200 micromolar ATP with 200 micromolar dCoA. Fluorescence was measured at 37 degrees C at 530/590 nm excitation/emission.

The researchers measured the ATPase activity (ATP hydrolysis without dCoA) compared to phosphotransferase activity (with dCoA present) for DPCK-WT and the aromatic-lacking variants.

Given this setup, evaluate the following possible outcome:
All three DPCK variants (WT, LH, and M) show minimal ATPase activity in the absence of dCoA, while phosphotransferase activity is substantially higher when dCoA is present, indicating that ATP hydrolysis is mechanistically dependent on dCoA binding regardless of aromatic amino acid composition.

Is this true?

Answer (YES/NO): NO